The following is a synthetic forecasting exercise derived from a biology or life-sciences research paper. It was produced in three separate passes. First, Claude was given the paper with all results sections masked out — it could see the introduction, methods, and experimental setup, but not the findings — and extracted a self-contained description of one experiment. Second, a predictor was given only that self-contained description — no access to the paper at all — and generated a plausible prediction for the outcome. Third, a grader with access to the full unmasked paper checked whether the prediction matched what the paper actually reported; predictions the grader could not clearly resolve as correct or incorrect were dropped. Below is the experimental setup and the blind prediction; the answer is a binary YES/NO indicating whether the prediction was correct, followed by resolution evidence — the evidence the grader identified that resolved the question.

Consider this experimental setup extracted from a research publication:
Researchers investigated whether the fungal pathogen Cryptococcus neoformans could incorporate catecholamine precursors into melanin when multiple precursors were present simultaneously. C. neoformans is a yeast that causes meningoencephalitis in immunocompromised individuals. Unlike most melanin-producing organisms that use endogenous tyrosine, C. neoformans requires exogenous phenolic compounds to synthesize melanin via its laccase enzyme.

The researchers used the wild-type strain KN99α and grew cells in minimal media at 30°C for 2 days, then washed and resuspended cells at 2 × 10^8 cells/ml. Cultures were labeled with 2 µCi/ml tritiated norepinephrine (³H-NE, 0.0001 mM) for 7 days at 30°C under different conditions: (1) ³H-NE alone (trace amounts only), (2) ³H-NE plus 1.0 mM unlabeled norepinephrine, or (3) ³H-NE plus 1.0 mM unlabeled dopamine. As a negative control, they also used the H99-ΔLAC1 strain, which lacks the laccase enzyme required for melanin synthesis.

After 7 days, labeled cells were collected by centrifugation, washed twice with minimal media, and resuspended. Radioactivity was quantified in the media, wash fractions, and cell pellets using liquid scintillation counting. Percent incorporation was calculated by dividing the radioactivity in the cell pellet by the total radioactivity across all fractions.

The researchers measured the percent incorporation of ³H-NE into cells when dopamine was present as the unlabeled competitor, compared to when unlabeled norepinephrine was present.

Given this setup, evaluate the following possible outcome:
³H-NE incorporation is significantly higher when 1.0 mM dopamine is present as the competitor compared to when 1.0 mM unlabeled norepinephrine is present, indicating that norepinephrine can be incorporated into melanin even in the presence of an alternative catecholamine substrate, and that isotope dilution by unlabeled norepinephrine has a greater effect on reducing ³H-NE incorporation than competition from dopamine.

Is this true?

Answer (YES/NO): NO